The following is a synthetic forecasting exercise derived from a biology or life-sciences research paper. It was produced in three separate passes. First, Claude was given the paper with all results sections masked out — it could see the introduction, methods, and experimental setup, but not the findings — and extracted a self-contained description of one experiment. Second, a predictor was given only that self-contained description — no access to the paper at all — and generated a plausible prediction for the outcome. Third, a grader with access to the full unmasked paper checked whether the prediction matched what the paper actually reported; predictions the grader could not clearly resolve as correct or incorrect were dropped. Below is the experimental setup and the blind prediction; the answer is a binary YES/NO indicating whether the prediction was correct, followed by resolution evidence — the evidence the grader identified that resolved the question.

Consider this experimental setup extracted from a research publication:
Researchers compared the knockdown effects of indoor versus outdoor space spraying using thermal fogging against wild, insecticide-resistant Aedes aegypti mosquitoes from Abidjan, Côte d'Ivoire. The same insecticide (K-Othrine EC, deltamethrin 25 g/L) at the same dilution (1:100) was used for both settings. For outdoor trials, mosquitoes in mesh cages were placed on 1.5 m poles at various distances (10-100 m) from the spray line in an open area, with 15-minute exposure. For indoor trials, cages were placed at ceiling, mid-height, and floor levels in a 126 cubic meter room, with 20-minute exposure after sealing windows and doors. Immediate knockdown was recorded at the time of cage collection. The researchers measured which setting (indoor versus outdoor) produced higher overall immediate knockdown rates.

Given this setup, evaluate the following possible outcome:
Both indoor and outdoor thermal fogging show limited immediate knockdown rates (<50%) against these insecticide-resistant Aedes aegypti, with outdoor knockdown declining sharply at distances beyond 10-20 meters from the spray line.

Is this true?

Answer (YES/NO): NO